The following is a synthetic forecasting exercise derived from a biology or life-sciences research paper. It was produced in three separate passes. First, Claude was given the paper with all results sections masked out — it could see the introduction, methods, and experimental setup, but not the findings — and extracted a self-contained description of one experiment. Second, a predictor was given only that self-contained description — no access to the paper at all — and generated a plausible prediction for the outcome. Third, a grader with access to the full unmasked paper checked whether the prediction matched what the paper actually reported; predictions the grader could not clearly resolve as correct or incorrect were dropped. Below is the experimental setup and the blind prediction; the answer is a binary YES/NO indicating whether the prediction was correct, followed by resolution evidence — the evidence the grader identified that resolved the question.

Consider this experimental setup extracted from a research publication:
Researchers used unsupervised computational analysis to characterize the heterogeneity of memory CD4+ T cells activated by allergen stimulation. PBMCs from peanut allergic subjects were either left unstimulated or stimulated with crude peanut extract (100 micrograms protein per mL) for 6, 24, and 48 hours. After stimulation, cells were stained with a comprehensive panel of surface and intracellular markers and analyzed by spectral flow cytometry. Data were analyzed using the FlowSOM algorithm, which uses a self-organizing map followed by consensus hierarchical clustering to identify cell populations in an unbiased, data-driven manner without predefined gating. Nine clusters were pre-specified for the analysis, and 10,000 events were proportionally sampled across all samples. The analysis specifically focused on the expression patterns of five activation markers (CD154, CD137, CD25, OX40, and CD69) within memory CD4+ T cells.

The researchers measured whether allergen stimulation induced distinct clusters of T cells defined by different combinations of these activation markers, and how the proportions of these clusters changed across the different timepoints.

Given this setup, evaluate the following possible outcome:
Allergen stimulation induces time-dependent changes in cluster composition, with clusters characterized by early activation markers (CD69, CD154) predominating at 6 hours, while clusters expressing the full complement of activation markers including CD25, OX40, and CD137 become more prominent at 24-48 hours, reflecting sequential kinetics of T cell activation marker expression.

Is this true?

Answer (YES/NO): NO